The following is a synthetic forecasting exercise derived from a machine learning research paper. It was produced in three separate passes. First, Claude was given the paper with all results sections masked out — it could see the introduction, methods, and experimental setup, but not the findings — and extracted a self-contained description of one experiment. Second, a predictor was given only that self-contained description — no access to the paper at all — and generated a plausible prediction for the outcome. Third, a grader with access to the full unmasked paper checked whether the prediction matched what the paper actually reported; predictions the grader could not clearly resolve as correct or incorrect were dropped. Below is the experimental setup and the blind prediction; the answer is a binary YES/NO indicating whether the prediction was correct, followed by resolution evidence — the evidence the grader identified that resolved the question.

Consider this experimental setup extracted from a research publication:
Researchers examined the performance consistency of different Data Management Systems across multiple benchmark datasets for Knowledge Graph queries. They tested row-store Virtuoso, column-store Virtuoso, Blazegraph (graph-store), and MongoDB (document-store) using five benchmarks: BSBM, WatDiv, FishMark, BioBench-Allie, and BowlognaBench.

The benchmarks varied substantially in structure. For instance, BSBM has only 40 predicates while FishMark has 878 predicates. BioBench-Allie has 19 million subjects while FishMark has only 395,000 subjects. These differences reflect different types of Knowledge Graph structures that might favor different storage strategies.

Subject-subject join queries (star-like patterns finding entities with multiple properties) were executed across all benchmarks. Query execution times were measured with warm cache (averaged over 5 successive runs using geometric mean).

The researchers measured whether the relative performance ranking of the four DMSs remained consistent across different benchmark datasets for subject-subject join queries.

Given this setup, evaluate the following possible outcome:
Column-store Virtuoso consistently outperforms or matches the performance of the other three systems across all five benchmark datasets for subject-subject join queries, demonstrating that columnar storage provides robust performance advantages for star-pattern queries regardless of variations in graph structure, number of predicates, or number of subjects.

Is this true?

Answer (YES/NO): NO